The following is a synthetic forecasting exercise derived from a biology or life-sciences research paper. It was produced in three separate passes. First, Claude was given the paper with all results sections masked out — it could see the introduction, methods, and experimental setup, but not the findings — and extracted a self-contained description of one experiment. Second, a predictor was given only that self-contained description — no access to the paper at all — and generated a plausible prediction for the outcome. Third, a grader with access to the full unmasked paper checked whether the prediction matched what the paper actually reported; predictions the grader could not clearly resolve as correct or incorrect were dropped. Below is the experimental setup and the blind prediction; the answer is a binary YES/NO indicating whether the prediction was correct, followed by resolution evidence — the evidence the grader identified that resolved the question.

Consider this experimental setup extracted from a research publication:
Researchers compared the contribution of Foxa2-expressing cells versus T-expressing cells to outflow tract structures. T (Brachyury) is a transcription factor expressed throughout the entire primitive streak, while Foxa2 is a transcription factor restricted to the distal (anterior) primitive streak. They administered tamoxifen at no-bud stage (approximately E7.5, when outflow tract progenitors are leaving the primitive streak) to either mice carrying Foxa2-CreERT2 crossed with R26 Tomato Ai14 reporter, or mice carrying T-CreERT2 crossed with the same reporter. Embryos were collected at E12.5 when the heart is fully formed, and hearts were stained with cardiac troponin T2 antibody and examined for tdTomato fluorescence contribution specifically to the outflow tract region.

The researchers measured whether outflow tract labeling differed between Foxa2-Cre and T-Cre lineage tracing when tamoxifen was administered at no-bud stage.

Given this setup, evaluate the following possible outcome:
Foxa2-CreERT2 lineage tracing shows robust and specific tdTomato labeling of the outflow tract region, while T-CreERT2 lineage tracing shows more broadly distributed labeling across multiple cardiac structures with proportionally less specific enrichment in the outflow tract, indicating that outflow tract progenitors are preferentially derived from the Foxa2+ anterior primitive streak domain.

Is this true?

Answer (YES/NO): NO